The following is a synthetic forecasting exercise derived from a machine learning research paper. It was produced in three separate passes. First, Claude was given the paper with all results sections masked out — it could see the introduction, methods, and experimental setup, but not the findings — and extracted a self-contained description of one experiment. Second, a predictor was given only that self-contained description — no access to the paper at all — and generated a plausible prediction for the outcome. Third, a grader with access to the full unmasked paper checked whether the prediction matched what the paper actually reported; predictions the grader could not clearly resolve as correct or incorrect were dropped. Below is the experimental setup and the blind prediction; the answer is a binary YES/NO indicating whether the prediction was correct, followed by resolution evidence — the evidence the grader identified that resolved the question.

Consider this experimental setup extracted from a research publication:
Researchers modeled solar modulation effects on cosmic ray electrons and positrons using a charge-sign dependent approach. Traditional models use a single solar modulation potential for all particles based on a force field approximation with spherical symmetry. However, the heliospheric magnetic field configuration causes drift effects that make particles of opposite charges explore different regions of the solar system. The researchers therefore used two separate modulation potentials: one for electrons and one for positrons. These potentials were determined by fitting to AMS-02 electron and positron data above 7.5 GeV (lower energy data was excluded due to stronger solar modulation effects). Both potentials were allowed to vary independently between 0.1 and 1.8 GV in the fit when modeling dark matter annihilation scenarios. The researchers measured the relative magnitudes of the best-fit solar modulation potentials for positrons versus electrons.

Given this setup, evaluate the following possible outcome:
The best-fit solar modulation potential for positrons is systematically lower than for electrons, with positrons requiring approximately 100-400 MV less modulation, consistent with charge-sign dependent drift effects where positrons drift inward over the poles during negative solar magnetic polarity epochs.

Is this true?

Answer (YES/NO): NO